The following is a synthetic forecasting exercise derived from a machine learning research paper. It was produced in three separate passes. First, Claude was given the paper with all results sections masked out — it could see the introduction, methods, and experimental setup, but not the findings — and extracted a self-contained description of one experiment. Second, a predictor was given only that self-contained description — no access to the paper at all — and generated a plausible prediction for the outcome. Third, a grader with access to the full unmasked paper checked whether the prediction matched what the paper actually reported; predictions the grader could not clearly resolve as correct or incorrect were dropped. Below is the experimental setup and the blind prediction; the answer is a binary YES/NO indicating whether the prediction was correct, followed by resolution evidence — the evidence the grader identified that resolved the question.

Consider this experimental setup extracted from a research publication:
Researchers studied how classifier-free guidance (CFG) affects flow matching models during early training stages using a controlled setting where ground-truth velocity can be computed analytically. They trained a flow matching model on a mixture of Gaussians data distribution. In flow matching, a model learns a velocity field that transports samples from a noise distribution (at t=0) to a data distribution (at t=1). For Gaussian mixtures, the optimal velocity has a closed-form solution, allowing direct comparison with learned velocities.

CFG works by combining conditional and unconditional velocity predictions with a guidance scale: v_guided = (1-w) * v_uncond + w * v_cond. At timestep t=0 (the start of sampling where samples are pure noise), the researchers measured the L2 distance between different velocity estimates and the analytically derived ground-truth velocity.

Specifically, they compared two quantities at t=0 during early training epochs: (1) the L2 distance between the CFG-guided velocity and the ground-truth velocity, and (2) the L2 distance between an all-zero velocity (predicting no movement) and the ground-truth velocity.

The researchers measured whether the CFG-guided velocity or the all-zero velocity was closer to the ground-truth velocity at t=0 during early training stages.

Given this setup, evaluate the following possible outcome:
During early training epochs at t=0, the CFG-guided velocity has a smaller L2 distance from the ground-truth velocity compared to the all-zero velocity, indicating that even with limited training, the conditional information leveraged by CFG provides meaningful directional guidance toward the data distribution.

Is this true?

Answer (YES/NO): NO